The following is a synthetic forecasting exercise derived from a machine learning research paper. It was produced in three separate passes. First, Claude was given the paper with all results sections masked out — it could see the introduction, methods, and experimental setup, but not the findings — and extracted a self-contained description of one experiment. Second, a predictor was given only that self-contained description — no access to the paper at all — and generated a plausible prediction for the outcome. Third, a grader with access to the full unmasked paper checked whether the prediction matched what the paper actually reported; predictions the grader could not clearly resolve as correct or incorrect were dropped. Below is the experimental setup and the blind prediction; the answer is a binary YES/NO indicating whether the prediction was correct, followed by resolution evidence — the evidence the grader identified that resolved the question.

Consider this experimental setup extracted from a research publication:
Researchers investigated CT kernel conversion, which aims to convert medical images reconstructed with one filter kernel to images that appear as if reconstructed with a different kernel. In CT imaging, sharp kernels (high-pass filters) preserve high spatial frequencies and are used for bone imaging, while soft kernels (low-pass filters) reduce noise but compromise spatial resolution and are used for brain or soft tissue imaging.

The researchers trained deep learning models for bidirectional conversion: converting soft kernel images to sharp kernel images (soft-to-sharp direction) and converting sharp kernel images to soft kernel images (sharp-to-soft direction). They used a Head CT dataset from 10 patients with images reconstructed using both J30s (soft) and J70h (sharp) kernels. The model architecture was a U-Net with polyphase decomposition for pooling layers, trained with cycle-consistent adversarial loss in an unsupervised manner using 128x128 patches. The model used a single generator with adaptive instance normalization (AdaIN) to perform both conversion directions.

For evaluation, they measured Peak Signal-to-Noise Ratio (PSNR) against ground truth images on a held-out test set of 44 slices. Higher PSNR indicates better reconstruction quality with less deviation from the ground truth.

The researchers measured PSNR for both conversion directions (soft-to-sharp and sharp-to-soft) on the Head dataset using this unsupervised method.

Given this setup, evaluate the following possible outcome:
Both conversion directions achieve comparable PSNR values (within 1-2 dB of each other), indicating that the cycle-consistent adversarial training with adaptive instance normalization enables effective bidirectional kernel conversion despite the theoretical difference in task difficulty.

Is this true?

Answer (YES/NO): NO